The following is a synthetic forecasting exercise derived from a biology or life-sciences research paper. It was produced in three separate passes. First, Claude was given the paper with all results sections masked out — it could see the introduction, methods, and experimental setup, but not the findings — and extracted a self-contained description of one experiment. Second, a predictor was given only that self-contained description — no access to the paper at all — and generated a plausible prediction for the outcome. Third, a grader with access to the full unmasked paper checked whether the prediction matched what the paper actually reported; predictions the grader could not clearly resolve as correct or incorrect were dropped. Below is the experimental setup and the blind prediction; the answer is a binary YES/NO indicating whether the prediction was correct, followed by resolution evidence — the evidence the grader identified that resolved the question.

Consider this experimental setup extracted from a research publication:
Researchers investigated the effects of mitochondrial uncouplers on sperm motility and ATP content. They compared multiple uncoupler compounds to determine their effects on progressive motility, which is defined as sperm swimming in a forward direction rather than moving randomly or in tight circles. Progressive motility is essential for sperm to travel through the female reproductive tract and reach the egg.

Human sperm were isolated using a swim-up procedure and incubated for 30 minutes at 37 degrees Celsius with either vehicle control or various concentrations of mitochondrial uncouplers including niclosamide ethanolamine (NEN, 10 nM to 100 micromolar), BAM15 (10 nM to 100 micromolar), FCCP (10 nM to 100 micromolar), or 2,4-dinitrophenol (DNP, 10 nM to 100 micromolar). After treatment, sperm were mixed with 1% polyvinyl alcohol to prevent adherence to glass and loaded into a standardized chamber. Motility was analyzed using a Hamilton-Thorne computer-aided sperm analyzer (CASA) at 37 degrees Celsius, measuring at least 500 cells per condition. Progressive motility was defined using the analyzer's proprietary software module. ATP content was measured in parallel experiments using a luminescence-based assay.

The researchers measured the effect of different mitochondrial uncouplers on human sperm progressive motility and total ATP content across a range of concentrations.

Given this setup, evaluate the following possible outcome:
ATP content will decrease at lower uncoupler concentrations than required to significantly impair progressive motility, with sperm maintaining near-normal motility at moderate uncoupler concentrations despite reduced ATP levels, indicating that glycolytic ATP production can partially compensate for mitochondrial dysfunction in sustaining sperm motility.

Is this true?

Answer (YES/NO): NO